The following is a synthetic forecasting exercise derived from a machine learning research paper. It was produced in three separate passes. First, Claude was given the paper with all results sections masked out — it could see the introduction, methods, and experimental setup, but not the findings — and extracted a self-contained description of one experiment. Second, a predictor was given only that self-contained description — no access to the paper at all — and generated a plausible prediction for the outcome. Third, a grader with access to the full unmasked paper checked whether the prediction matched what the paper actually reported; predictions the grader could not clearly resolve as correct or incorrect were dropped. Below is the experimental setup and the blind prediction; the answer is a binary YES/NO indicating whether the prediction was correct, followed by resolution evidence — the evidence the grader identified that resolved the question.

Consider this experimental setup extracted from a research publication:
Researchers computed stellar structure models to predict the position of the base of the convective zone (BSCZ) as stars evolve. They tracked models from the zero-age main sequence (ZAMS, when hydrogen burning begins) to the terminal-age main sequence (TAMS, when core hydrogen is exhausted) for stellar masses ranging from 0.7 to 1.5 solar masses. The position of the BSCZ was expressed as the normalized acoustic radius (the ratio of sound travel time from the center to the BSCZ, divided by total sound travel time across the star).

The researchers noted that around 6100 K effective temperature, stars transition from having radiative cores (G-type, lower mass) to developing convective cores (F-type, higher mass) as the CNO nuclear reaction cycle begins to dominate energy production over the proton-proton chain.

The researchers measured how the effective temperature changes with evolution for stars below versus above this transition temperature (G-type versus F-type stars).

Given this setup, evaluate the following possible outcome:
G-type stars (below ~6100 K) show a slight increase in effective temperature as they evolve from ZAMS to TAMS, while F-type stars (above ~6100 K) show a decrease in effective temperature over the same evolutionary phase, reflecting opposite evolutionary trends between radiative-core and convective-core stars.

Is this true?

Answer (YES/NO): YES